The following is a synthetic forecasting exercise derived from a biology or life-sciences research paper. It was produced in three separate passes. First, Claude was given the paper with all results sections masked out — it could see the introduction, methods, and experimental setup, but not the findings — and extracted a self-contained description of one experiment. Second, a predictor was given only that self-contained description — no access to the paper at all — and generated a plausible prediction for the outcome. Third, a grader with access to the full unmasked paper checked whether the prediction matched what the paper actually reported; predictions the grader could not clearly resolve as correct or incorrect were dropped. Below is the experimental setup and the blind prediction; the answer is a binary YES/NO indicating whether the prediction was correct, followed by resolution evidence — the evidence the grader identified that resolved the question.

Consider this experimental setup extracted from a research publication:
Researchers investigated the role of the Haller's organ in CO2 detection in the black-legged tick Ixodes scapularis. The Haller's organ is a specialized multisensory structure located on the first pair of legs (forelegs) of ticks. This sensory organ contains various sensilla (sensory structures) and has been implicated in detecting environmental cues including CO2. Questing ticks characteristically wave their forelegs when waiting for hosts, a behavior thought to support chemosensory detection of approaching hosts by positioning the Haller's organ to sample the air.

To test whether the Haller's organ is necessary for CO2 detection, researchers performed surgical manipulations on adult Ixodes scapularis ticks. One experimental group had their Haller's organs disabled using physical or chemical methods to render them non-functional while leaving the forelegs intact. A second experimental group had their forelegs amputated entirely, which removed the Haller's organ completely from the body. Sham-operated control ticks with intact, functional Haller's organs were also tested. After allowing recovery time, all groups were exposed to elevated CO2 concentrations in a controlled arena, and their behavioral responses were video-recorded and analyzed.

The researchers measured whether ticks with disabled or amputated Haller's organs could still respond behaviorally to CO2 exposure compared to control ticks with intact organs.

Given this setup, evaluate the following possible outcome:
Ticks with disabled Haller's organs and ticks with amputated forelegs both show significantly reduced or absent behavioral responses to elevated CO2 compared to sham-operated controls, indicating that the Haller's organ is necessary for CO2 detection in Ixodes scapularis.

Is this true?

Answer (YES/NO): NO